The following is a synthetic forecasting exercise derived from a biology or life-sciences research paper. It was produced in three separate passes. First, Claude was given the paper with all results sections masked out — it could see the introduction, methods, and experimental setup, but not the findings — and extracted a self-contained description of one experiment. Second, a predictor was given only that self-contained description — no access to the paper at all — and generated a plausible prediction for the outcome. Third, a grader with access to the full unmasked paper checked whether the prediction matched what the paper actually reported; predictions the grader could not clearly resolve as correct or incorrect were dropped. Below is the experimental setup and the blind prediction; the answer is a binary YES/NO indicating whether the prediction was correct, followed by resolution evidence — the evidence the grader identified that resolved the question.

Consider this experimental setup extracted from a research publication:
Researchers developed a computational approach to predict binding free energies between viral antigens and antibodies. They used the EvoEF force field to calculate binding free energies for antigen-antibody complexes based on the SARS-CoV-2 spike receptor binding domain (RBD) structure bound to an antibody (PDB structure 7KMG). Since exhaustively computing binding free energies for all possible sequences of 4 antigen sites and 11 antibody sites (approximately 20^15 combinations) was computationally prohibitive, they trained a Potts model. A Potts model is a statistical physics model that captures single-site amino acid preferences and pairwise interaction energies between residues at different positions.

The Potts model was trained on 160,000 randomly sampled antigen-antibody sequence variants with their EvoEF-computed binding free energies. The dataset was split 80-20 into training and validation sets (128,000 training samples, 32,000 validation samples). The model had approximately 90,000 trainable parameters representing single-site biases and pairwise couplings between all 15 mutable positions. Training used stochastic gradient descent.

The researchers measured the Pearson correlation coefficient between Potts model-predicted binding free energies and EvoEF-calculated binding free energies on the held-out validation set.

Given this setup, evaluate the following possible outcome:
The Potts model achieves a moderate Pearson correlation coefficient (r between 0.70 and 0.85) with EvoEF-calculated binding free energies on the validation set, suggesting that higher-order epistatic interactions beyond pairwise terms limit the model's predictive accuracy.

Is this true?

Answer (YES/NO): NO